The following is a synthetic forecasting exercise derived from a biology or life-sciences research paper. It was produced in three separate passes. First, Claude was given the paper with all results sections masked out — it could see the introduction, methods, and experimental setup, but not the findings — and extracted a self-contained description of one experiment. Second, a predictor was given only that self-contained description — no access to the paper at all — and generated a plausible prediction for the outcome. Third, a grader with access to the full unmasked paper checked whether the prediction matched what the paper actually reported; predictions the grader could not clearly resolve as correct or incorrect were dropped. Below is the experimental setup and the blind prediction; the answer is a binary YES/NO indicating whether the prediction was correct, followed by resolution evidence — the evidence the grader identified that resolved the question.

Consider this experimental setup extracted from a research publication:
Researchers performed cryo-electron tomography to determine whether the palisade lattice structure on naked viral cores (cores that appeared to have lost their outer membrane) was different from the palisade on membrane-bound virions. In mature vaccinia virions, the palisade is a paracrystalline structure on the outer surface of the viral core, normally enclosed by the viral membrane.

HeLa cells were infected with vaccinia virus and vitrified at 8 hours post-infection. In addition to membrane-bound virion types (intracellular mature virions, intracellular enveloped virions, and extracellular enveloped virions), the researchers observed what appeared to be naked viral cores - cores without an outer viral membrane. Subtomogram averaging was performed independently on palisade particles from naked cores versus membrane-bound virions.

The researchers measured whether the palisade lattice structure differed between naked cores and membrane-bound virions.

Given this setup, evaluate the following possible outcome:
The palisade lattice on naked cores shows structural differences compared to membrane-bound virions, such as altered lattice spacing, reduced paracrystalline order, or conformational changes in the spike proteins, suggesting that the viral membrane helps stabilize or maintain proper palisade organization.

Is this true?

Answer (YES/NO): NO